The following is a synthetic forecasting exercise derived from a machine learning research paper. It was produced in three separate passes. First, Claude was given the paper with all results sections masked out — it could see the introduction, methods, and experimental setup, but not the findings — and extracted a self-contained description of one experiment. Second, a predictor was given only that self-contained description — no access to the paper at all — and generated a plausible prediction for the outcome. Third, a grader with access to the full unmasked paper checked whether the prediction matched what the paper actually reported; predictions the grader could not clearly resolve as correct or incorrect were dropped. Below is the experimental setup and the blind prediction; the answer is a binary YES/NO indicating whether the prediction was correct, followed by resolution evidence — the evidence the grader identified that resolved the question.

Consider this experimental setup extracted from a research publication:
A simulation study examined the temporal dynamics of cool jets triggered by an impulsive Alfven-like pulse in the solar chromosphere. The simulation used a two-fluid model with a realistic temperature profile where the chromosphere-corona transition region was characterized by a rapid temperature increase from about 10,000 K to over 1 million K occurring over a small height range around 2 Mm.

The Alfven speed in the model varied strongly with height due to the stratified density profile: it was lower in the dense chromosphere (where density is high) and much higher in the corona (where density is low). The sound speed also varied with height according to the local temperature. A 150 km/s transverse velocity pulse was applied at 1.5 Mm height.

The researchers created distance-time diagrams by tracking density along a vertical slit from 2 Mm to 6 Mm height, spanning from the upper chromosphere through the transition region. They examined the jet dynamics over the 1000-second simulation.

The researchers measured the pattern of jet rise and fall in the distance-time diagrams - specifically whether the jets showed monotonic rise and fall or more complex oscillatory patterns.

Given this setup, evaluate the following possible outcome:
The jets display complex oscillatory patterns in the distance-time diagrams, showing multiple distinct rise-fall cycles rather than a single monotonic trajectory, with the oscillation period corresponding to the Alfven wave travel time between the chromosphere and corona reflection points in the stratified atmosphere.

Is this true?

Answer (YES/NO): NO